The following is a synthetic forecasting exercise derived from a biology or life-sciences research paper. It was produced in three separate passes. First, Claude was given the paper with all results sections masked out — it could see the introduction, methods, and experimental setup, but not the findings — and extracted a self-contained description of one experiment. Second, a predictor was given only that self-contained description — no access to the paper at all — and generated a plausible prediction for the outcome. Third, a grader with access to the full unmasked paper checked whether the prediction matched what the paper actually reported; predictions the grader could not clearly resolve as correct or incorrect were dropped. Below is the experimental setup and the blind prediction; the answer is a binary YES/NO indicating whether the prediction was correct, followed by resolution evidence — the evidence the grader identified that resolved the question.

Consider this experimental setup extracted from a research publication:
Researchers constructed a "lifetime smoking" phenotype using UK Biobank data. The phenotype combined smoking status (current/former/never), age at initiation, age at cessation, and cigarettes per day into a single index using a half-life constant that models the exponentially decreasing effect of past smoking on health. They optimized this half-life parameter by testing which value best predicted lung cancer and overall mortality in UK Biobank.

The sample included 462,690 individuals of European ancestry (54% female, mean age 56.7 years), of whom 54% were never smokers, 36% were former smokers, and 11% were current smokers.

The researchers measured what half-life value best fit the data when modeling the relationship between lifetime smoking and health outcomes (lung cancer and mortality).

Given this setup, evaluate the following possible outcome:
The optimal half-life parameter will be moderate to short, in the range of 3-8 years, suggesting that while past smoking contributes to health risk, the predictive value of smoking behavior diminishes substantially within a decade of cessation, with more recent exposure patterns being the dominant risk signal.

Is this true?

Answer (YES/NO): NO